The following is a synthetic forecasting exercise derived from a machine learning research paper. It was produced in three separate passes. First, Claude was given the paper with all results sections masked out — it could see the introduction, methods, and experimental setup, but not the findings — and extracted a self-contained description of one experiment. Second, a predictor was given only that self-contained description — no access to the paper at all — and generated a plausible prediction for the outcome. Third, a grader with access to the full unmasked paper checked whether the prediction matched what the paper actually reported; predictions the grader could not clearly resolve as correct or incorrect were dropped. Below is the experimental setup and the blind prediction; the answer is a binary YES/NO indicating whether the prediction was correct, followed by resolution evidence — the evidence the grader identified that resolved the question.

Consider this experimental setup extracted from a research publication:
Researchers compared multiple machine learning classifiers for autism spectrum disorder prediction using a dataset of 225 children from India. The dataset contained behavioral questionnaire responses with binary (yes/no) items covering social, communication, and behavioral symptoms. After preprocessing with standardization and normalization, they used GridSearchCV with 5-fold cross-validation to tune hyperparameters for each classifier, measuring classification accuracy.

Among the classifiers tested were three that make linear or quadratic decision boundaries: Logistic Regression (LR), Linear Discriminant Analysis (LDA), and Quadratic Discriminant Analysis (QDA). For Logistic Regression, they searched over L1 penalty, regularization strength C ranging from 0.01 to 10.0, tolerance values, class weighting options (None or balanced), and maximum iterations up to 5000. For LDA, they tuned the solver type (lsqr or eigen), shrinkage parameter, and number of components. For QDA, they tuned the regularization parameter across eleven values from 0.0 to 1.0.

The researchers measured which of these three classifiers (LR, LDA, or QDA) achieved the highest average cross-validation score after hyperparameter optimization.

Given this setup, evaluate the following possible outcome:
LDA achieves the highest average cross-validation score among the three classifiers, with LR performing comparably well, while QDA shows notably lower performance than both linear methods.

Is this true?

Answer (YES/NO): NO